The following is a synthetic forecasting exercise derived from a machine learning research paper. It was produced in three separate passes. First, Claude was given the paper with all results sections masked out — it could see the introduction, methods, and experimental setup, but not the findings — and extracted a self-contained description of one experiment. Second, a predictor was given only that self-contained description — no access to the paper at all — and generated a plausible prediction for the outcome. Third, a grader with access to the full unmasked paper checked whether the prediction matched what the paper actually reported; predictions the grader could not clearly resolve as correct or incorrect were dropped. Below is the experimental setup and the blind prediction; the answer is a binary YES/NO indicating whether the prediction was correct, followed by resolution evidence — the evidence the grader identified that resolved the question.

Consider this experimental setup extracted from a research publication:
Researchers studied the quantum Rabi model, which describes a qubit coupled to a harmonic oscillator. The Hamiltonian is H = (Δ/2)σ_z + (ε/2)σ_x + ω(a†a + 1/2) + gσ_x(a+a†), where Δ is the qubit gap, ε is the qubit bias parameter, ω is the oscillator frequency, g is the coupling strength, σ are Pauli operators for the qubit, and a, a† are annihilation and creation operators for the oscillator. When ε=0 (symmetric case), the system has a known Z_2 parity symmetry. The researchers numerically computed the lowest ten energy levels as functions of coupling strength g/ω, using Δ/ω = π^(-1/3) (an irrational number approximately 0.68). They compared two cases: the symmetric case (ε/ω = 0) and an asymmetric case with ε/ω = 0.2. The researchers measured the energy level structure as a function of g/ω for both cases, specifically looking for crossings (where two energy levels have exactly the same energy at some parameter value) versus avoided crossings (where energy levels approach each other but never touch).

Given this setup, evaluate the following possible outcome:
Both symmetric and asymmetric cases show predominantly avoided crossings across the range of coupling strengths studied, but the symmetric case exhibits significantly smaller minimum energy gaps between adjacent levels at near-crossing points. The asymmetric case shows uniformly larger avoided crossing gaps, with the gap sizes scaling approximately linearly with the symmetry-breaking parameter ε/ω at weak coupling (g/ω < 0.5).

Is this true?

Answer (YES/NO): NO